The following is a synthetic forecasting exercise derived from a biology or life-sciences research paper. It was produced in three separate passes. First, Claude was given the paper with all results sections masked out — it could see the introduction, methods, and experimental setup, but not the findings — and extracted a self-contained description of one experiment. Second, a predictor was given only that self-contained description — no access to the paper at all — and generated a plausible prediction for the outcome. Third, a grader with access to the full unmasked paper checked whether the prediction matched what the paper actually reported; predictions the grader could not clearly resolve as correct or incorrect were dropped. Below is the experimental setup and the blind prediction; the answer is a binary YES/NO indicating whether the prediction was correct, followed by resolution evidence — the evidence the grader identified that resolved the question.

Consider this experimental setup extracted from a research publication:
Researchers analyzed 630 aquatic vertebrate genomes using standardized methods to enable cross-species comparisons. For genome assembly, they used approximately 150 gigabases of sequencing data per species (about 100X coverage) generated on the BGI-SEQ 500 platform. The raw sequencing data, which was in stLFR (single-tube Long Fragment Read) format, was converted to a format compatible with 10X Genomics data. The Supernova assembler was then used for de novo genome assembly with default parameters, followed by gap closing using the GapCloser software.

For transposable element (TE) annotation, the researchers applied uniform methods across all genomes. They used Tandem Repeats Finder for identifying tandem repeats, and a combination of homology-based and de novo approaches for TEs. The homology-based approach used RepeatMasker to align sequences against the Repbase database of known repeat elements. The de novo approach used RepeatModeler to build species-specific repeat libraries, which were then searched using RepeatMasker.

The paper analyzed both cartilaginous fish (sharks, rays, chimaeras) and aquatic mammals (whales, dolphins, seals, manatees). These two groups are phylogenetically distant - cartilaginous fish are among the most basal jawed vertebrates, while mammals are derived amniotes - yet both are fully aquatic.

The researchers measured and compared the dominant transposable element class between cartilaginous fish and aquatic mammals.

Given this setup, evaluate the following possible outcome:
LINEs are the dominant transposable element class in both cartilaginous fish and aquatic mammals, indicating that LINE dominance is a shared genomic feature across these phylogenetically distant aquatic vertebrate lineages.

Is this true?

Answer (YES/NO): YES